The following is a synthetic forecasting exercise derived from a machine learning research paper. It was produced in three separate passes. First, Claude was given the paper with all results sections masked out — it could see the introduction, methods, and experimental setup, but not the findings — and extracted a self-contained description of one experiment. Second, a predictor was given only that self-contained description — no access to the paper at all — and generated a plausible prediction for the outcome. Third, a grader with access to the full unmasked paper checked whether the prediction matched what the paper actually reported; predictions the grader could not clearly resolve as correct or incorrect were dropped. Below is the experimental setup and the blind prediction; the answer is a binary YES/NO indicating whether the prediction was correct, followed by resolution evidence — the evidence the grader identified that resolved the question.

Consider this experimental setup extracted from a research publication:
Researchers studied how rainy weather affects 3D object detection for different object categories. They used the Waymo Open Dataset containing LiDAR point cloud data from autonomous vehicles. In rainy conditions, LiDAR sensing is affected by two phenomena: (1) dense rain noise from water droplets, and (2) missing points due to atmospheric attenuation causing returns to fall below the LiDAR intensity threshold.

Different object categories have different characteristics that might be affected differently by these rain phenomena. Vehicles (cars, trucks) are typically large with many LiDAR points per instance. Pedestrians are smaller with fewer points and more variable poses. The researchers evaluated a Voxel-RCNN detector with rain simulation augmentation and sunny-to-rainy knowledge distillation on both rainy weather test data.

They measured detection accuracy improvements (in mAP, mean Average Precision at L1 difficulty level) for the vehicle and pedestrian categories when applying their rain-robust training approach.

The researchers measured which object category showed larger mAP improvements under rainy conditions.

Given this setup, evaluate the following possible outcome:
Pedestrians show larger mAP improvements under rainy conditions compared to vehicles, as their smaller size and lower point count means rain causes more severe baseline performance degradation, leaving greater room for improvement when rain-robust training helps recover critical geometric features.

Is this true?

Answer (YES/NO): YES